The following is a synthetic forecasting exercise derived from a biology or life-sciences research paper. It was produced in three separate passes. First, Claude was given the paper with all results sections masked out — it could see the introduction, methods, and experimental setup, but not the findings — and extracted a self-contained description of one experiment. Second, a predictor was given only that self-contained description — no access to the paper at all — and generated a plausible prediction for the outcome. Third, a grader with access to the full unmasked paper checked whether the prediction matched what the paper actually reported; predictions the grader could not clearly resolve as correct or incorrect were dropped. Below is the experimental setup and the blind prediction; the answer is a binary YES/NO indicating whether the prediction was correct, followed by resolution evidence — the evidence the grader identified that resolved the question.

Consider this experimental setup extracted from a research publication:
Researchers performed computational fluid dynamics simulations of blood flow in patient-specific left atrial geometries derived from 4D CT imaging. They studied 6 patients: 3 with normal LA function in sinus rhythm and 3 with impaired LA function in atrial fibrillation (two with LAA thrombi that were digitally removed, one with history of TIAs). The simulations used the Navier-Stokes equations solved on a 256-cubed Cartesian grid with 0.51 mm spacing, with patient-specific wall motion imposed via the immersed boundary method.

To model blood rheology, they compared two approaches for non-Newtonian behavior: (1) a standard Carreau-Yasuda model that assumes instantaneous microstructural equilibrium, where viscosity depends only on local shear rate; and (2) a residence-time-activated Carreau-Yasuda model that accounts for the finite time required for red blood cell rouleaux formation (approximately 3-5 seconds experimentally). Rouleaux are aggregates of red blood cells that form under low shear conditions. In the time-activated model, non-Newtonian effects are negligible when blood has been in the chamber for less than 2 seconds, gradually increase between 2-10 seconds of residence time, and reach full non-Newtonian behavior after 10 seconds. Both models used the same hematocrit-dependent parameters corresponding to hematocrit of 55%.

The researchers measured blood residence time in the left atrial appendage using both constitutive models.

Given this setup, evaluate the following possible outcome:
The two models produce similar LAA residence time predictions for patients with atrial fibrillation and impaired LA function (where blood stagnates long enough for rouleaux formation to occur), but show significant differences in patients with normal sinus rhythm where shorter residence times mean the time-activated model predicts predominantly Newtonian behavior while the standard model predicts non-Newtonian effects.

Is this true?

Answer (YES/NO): NO